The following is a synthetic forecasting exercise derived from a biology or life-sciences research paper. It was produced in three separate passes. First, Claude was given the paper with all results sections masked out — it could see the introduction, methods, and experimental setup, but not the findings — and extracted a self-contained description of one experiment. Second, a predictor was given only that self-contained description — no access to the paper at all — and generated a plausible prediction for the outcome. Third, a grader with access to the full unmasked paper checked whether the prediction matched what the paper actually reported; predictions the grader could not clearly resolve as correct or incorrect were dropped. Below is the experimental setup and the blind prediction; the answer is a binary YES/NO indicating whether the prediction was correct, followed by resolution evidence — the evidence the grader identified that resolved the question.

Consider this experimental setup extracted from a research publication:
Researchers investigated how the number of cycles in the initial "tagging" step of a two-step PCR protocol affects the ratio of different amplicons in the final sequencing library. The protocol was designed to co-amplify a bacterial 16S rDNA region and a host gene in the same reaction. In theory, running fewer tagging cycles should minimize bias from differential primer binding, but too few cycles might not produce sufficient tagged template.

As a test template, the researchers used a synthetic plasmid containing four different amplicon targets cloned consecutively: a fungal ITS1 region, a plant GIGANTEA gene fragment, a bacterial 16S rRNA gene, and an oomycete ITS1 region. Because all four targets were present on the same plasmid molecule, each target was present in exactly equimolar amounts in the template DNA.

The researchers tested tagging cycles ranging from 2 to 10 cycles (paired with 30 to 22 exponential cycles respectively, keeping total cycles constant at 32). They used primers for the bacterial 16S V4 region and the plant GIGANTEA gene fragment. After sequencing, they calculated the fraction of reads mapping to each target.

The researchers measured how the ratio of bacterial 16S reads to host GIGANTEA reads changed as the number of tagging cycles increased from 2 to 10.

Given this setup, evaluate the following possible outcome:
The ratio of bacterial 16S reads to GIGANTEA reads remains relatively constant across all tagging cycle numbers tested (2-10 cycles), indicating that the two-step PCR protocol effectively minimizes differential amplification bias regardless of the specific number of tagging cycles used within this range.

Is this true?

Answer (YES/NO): YES